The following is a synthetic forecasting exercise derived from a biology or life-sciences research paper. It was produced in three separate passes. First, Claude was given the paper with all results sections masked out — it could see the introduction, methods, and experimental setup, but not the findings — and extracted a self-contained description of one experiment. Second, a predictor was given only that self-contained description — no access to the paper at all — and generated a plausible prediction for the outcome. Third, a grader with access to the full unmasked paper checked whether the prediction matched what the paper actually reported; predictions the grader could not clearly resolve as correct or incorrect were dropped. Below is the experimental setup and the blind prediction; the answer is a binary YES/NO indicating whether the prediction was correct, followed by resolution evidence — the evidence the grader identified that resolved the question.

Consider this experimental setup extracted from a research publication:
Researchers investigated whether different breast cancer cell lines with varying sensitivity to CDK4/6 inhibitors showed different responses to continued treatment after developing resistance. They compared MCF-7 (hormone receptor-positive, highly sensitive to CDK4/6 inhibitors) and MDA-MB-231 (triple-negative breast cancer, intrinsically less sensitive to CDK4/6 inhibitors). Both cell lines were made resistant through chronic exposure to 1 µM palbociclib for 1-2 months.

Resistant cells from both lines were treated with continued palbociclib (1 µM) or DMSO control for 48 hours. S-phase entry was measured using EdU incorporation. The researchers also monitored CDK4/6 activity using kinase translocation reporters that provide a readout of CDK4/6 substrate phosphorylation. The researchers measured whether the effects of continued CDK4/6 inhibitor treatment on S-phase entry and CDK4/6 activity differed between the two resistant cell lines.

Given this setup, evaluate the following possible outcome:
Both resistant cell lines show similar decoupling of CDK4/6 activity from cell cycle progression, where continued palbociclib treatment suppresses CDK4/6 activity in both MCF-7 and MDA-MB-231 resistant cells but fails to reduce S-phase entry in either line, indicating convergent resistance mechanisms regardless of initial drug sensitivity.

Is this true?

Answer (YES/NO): NO